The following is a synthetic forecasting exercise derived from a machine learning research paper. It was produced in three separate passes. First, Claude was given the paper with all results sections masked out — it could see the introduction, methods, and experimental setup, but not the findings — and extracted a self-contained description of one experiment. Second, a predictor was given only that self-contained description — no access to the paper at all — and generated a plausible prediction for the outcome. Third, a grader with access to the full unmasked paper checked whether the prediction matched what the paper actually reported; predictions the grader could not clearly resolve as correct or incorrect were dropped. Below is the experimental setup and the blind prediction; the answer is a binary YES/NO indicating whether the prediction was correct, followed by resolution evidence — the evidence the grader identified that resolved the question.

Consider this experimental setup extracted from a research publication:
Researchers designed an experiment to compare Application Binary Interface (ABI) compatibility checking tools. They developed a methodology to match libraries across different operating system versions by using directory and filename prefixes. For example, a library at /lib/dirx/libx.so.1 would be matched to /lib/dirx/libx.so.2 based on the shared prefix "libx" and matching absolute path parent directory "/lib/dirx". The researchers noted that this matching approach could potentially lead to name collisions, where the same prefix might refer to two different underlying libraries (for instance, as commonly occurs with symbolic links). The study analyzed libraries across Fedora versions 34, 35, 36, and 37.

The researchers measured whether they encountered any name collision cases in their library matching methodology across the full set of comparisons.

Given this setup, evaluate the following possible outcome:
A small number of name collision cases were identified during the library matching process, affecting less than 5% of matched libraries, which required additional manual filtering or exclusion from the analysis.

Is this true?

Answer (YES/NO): NO